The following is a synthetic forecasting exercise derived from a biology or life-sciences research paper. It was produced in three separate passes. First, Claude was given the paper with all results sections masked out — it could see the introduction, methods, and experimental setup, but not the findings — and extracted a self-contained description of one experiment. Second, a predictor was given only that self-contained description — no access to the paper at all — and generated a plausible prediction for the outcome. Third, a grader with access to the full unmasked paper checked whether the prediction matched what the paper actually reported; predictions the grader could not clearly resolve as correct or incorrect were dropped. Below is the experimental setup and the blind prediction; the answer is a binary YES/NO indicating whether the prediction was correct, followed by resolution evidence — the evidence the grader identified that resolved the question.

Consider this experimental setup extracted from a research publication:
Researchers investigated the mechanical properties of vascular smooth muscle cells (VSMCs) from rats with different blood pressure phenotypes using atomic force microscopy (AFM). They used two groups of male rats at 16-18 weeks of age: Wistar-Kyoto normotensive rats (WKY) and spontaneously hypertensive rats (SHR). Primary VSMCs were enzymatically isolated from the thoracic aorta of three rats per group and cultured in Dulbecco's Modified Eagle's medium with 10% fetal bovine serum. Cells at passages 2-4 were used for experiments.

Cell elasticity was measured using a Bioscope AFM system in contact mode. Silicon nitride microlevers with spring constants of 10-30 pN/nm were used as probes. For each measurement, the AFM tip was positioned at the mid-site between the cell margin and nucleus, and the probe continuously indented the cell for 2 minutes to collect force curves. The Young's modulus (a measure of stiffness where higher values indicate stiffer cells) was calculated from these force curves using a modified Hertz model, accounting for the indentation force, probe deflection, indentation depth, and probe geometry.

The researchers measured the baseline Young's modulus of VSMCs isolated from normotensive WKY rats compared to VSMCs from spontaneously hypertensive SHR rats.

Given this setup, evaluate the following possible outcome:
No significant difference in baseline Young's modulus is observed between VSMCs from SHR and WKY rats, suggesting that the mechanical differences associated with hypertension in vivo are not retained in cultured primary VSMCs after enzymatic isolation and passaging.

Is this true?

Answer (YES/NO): NO